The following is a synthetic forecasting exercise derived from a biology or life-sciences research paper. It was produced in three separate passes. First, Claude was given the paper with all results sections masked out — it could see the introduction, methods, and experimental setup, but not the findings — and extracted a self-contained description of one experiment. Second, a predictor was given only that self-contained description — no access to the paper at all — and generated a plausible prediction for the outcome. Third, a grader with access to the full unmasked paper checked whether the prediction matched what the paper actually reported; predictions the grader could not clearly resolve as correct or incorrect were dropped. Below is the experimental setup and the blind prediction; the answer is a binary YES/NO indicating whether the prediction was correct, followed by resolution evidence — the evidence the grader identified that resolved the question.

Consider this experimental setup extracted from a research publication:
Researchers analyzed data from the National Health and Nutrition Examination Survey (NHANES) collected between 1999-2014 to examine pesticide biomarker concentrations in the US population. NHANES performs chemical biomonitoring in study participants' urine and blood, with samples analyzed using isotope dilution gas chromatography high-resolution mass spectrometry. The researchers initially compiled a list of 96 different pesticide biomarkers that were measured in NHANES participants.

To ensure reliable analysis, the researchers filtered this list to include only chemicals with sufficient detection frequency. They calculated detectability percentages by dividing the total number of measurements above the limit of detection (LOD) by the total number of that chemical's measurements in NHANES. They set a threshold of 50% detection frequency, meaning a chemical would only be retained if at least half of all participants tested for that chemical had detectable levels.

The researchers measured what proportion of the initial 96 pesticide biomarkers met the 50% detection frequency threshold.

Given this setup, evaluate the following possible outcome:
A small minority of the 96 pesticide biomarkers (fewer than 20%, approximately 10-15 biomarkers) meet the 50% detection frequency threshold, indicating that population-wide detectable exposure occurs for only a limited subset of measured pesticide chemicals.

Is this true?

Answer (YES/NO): NO